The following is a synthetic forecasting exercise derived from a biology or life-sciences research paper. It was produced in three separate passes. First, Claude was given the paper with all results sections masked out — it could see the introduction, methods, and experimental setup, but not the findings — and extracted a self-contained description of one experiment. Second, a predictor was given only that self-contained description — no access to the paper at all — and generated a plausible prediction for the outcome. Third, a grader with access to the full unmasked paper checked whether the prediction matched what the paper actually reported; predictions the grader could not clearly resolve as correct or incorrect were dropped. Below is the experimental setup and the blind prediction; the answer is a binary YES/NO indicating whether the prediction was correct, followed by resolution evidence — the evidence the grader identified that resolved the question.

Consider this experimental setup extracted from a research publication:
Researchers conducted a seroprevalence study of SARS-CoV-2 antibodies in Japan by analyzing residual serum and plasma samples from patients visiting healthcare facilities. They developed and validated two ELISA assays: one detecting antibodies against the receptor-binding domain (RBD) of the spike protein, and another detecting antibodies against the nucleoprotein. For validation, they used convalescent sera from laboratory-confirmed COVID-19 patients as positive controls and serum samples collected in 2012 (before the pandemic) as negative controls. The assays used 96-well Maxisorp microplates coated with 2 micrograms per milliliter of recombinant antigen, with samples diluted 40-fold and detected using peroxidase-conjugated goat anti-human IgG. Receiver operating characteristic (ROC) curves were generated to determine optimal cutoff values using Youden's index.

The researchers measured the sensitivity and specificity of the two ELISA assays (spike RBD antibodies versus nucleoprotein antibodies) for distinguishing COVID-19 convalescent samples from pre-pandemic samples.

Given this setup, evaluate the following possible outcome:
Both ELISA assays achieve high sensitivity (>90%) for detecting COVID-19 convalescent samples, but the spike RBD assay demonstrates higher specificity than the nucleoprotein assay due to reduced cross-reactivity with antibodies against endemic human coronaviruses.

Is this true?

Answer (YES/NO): YES